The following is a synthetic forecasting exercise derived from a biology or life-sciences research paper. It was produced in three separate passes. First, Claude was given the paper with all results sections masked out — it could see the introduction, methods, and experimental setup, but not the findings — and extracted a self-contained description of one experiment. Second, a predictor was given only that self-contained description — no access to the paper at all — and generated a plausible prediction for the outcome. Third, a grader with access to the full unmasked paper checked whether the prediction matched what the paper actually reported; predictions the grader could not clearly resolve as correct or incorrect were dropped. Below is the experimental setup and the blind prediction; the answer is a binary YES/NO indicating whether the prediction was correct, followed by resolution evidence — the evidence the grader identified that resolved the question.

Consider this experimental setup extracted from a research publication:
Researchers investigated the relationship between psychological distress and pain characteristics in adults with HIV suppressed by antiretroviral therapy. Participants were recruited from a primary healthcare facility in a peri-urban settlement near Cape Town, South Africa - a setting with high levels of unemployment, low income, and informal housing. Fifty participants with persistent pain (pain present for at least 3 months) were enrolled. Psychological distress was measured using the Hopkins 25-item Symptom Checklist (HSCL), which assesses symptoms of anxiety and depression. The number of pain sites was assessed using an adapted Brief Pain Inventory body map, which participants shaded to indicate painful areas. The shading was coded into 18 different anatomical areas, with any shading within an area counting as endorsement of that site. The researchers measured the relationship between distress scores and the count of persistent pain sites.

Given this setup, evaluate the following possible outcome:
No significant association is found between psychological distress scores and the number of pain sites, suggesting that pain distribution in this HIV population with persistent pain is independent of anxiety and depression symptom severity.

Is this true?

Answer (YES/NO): NO